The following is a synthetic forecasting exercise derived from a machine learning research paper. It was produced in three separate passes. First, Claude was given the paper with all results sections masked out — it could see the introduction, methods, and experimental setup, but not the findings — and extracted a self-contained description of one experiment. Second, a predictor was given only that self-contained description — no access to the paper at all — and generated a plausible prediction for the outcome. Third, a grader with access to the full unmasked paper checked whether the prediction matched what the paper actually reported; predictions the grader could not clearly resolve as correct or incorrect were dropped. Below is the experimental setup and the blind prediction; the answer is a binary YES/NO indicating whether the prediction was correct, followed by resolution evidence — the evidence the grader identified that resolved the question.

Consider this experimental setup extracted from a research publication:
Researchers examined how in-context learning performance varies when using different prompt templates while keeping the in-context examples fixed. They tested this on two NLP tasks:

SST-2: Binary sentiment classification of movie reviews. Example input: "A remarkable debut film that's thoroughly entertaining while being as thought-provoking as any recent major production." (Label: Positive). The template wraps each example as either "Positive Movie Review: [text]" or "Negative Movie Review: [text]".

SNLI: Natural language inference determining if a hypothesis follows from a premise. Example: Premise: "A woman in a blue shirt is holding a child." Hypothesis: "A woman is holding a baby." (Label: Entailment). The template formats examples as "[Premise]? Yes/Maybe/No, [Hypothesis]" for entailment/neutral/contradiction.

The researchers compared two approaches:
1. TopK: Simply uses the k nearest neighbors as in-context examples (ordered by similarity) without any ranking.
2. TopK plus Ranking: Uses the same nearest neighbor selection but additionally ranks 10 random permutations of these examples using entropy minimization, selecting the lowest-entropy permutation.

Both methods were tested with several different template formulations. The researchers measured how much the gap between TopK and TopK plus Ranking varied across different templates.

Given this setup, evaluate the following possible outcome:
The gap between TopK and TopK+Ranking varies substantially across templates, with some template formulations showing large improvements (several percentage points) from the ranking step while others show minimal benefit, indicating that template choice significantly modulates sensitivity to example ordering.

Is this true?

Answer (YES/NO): NO